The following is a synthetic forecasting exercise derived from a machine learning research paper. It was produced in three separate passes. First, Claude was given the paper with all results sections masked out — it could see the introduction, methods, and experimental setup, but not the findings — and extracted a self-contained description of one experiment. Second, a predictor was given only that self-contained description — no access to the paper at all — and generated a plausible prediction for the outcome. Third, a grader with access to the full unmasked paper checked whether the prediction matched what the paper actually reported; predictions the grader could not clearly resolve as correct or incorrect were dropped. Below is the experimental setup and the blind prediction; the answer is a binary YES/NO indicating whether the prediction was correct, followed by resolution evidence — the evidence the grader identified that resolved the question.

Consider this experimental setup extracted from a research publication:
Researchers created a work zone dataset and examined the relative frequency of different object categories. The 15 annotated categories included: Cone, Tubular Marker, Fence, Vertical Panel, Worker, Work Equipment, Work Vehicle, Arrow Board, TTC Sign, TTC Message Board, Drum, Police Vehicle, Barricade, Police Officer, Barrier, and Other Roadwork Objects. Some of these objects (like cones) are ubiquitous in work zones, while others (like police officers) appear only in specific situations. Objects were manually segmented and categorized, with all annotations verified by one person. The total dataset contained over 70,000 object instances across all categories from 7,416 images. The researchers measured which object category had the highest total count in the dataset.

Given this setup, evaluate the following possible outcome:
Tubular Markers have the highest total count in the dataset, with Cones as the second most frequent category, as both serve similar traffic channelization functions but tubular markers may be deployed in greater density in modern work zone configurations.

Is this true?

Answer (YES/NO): NO